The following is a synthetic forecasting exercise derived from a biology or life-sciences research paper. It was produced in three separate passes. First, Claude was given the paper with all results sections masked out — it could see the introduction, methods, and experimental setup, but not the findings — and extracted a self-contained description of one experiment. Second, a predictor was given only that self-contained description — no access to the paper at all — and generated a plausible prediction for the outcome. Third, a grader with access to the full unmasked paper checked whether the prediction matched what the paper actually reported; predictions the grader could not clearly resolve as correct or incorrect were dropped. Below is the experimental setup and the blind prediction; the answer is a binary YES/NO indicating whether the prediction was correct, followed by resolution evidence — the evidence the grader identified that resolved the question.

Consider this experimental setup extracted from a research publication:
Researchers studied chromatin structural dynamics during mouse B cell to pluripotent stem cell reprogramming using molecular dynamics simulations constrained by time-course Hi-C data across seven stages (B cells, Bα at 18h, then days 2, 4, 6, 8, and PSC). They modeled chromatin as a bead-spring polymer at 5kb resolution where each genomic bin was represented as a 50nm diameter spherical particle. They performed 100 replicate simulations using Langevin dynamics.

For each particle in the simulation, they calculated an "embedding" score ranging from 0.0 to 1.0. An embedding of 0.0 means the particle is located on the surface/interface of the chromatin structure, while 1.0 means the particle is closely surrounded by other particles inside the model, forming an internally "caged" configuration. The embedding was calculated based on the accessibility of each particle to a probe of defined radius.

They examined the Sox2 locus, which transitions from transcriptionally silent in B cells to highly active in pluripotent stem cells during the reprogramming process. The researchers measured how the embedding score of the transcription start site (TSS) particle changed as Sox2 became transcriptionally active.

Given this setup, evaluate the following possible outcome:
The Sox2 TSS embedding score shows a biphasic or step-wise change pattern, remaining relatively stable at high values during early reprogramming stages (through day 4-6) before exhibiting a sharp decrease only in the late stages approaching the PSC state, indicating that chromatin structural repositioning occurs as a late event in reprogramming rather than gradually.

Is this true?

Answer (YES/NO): NO